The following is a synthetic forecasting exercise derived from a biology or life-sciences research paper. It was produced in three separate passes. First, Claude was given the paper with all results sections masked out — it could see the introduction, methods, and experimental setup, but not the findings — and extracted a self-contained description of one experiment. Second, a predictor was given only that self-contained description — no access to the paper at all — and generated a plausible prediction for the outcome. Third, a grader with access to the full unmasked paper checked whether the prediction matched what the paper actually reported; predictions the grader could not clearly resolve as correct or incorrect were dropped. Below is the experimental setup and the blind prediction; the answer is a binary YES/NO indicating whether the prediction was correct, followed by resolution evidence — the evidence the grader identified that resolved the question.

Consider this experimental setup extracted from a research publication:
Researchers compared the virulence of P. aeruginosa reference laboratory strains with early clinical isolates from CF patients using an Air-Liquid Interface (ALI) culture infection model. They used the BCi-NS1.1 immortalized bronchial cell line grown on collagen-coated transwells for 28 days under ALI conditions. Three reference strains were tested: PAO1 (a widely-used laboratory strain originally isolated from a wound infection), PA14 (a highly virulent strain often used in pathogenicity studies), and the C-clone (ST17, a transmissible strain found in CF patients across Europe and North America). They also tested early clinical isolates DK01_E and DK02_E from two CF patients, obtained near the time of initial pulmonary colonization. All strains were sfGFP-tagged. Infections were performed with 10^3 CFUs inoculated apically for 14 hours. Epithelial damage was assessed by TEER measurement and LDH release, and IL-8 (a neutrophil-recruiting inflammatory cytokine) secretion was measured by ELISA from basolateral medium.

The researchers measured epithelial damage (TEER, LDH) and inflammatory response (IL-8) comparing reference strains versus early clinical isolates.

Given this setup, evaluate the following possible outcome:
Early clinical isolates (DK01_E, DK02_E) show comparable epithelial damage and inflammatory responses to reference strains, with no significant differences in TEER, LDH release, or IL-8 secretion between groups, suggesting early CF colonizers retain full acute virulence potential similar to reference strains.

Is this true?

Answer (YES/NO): YES